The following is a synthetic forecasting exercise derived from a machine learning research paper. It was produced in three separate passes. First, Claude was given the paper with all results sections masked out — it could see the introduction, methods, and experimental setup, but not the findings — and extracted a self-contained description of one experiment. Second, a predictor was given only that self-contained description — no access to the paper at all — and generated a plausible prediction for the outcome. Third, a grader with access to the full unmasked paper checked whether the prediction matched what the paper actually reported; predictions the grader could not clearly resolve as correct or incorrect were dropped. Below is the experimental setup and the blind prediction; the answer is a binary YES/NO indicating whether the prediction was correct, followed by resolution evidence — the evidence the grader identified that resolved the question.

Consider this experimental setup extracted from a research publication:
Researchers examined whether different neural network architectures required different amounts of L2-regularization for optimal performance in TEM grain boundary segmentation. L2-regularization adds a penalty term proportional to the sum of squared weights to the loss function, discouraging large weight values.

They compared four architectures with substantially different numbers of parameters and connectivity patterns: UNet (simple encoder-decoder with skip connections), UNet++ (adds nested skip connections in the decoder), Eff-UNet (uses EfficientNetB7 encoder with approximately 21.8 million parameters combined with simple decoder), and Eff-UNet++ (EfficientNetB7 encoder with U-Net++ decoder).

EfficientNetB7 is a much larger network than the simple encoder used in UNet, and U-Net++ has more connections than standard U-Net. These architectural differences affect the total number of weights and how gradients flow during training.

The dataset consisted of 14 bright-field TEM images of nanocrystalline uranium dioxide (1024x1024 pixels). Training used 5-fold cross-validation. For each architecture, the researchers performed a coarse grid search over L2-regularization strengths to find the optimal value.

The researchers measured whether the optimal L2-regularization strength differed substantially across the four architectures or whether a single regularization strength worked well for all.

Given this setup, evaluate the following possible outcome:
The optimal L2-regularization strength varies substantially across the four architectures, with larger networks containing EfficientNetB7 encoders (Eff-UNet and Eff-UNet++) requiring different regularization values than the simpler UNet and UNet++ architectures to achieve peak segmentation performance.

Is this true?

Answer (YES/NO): YES